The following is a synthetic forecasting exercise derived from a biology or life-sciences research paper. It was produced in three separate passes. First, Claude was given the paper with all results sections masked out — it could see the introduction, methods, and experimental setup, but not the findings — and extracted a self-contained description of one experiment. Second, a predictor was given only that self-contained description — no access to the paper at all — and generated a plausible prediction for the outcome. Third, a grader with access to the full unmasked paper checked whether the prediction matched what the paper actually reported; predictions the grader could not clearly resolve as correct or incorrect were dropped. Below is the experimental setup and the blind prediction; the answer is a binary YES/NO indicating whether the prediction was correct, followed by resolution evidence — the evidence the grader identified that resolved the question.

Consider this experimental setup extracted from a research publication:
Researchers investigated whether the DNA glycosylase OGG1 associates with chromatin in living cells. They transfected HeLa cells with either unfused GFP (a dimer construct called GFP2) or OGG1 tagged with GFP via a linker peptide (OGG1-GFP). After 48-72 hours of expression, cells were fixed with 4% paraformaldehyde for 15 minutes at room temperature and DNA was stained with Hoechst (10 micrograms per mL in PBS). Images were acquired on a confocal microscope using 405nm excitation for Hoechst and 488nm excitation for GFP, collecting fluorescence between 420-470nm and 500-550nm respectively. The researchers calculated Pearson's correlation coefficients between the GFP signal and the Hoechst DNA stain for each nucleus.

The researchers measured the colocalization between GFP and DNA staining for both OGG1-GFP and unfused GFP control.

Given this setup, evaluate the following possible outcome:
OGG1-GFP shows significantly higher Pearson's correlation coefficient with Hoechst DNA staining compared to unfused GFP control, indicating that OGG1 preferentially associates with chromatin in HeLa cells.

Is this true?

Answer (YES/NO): YES